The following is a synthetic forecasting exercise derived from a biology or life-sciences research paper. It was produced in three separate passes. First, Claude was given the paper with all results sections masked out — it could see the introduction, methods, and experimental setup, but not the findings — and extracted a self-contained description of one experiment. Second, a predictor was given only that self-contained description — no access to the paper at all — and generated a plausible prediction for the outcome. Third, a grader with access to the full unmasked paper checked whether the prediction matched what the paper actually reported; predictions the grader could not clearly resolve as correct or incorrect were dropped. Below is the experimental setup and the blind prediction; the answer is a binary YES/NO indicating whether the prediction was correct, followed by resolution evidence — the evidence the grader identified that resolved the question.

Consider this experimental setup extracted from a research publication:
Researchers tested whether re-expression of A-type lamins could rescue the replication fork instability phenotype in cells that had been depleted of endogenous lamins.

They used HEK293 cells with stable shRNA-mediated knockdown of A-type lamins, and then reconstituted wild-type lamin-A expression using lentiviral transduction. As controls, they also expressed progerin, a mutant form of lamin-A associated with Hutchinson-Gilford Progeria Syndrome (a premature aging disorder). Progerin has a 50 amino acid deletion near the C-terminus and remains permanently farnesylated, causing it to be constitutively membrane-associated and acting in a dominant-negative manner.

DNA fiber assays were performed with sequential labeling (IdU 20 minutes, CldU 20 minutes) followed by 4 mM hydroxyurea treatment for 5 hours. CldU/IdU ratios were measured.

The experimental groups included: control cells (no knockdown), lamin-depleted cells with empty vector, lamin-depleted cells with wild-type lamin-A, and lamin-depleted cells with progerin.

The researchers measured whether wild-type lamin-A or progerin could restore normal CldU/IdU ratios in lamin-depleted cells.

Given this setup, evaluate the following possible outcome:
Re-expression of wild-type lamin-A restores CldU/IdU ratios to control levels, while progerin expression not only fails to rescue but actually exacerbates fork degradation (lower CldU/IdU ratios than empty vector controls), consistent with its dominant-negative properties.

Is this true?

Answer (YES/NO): YES